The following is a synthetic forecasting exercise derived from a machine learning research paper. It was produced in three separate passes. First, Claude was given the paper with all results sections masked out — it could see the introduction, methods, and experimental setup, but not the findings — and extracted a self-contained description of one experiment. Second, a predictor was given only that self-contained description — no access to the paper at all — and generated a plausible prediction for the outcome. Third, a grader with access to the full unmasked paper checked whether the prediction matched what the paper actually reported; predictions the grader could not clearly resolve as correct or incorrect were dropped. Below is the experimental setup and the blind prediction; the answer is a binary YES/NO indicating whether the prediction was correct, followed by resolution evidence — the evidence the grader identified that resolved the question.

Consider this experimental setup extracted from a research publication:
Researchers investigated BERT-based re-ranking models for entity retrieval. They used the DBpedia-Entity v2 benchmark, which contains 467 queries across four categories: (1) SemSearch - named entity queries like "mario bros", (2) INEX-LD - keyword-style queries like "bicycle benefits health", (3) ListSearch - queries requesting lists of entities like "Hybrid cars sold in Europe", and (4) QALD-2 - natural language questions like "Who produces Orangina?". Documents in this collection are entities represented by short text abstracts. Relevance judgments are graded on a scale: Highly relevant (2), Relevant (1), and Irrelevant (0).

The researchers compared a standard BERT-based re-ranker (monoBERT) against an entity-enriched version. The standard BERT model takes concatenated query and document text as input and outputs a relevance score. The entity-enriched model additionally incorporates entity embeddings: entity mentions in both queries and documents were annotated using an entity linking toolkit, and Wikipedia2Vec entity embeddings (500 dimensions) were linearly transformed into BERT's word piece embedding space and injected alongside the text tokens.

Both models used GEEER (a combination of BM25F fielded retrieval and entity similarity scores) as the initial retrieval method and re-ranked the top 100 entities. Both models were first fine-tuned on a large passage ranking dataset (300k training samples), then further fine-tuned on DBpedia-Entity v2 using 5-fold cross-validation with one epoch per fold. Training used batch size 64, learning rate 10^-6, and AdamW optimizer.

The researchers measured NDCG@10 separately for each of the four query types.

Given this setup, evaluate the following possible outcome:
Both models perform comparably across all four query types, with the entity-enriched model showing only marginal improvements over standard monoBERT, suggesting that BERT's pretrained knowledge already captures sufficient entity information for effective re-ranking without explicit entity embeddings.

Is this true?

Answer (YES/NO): NO